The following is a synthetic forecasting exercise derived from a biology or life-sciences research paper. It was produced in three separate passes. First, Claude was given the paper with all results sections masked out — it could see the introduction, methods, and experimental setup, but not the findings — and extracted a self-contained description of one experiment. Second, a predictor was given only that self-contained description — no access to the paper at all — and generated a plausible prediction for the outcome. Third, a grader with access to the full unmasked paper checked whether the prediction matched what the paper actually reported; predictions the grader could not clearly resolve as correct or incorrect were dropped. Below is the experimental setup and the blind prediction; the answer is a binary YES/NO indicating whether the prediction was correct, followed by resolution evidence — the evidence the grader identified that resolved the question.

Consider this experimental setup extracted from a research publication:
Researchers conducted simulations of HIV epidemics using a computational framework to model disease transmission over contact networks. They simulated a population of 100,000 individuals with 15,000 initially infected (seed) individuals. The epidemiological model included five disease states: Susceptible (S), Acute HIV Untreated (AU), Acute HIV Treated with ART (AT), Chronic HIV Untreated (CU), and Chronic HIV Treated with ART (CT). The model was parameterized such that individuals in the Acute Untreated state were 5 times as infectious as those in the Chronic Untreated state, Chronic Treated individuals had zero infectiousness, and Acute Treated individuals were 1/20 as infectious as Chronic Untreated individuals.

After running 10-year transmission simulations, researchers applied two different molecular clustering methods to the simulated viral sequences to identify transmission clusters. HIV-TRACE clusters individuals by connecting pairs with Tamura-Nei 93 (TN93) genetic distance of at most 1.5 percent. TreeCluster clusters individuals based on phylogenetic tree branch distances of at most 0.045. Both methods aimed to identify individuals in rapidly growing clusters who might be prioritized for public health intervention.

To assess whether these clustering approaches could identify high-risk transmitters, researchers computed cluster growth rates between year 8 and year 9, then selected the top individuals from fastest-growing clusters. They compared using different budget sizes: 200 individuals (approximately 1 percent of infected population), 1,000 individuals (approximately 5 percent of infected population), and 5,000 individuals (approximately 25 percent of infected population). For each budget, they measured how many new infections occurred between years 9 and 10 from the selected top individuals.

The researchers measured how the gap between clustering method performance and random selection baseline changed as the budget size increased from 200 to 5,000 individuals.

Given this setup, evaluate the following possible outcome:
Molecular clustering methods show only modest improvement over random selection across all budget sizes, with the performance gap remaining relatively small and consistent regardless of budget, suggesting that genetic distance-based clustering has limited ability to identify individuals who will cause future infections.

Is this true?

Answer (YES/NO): NO